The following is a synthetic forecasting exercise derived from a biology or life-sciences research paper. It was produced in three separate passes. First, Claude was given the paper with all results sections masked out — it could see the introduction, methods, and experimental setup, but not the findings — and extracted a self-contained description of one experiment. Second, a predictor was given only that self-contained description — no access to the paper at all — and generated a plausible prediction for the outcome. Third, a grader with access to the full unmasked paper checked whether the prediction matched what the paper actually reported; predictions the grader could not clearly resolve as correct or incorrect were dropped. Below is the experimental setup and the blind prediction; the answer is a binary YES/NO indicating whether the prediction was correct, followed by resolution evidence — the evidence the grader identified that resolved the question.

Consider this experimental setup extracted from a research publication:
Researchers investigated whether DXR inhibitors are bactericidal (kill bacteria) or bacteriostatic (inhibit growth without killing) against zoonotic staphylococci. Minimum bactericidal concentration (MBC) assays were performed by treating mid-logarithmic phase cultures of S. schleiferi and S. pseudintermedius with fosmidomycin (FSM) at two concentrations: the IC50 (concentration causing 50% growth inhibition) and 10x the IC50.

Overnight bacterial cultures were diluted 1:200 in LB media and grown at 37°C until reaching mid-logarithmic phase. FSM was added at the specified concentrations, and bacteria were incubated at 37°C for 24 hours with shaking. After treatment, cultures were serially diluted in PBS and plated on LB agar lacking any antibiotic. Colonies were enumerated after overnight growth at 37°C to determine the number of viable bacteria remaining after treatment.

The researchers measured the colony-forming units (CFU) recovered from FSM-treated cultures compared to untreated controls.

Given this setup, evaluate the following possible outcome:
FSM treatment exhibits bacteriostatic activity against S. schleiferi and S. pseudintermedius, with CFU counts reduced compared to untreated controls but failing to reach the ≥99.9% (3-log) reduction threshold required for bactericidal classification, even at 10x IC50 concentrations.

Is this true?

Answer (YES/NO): YES